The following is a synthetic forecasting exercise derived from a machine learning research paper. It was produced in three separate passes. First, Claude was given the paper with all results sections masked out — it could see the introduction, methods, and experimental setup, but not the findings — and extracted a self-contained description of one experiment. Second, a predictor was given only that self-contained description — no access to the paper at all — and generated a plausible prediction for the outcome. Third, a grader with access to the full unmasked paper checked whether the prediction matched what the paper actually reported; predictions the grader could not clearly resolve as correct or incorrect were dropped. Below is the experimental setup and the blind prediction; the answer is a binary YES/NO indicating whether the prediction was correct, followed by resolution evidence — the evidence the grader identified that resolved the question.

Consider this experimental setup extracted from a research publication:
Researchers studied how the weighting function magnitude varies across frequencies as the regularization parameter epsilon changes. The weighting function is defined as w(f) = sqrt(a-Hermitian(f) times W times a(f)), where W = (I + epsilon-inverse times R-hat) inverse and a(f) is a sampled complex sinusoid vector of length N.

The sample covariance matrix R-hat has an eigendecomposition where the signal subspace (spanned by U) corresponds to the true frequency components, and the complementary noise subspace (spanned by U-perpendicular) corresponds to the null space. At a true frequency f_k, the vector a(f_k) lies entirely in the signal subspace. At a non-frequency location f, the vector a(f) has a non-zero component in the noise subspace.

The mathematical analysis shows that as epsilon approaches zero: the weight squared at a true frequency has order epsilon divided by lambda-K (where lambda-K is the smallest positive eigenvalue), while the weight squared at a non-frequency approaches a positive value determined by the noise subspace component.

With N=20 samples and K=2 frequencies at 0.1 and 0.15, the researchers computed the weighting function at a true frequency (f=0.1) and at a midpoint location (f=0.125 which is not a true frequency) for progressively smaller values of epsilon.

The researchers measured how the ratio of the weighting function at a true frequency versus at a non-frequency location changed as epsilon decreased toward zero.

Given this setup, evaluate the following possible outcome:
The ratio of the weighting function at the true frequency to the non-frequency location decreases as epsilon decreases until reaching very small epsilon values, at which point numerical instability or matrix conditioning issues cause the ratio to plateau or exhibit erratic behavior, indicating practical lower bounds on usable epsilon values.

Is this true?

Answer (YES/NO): NO